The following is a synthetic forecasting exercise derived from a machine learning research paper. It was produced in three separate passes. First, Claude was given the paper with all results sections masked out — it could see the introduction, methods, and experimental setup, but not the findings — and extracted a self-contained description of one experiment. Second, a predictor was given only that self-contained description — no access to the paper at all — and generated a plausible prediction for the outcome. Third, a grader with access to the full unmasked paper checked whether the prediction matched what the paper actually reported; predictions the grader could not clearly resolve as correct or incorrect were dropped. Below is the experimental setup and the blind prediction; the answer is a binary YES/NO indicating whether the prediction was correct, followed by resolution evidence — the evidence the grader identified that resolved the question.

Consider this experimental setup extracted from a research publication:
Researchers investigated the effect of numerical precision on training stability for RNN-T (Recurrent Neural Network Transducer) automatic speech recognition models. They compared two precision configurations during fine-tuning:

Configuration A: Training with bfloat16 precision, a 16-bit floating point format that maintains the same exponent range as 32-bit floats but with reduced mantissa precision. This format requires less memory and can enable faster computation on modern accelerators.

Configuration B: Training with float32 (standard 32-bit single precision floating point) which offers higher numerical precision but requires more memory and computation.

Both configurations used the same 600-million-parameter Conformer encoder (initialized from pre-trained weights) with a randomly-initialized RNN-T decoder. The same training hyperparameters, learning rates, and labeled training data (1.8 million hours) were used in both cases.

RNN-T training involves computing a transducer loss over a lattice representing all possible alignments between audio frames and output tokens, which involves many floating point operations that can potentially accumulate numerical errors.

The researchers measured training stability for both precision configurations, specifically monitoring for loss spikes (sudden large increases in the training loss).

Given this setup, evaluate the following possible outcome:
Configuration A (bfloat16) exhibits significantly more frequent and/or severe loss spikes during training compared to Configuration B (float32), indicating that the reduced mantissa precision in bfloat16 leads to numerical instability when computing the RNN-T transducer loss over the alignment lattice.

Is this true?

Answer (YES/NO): YES